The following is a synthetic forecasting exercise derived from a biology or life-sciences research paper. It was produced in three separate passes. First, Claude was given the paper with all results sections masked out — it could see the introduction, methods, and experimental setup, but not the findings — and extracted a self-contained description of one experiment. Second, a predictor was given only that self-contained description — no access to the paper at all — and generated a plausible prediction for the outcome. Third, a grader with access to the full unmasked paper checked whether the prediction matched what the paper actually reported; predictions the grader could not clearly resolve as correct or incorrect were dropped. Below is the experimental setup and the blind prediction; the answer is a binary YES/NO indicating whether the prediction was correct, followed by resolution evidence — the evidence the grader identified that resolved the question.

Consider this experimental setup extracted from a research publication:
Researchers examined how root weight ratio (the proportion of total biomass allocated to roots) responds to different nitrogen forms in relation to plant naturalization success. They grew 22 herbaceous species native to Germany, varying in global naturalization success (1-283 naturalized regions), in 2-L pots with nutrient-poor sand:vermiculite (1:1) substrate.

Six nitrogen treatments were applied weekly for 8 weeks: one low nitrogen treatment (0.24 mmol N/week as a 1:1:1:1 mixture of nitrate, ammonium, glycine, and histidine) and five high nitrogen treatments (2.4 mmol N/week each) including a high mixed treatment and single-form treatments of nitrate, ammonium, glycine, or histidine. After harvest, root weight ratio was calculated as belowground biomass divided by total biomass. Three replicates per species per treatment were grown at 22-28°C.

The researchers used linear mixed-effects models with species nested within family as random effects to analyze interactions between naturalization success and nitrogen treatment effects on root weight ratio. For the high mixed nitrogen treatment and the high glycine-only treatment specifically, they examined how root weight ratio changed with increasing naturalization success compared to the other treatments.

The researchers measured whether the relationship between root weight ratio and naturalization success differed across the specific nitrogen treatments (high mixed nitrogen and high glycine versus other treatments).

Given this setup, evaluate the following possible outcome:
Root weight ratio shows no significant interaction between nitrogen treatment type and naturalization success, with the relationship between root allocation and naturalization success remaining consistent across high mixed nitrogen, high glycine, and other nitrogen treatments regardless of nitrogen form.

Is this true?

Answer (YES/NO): NO